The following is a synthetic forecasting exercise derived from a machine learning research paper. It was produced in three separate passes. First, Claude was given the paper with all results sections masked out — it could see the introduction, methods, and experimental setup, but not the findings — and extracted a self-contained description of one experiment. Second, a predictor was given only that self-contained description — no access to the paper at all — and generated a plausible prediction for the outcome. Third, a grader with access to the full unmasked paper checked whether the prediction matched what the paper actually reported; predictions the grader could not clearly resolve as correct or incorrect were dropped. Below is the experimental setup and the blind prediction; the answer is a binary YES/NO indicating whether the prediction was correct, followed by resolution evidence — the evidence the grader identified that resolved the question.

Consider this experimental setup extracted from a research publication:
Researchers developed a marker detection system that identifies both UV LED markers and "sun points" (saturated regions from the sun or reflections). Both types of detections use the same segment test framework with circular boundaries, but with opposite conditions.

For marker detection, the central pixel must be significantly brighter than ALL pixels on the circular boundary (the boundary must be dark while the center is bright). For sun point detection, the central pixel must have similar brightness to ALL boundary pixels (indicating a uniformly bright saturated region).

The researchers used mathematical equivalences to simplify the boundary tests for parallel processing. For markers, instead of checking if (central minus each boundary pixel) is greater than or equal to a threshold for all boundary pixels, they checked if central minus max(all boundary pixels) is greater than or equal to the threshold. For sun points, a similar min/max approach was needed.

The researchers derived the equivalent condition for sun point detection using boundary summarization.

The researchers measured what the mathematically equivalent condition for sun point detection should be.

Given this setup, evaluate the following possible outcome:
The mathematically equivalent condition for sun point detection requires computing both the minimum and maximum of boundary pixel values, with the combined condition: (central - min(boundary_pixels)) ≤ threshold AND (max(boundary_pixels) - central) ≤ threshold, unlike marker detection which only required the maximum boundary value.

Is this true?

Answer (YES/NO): NO